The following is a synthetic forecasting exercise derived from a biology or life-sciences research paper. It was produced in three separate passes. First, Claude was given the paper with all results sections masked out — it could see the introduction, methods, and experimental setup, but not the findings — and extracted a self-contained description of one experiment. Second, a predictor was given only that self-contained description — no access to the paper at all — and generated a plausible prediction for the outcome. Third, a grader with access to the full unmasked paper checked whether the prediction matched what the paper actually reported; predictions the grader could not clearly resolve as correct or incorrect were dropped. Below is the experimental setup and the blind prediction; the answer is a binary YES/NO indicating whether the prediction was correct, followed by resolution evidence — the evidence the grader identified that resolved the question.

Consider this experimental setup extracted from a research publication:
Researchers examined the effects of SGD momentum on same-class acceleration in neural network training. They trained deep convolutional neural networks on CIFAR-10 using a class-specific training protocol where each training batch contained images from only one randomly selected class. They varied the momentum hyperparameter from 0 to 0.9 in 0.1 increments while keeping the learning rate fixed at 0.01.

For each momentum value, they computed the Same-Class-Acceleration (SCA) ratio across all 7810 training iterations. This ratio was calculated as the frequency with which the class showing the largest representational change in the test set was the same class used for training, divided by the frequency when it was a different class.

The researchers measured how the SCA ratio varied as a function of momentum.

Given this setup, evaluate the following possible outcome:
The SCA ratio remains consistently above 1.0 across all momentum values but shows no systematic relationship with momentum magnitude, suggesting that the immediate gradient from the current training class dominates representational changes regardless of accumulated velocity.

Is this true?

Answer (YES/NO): NO